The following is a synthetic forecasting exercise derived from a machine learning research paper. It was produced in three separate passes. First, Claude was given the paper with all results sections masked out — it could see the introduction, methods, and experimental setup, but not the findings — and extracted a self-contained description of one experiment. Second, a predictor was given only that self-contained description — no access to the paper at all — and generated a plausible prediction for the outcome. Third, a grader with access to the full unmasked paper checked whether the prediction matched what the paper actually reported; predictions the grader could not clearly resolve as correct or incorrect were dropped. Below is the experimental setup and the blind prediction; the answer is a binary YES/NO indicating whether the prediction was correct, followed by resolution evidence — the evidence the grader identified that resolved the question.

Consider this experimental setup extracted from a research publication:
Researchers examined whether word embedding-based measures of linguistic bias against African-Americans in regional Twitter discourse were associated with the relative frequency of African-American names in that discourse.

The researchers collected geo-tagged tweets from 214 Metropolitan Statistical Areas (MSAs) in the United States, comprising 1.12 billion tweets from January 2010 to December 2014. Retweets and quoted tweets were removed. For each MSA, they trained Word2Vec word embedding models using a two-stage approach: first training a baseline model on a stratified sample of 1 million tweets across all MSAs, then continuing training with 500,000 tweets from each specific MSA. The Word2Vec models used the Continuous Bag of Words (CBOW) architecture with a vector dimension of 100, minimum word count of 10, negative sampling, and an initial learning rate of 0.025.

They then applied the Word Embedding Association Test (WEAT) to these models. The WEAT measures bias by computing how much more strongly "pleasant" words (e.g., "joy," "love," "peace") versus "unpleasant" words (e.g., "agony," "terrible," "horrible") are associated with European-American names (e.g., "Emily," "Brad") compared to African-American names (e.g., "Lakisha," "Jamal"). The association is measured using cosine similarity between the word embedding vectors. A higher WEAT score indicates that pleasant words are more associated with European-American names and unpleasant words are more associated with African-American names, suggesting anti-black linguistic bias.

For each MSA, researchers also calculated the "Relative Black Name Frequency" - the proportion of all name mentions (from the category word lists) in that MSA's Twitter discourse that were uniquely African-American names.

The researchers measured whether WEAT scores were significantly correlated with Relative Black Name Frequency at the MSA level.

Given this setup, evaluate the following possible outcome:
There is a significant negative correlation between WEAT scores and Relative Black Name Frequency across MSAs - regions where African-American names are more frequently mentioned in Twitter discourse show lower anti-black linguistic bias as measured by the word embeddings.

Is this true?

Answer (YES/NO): YES